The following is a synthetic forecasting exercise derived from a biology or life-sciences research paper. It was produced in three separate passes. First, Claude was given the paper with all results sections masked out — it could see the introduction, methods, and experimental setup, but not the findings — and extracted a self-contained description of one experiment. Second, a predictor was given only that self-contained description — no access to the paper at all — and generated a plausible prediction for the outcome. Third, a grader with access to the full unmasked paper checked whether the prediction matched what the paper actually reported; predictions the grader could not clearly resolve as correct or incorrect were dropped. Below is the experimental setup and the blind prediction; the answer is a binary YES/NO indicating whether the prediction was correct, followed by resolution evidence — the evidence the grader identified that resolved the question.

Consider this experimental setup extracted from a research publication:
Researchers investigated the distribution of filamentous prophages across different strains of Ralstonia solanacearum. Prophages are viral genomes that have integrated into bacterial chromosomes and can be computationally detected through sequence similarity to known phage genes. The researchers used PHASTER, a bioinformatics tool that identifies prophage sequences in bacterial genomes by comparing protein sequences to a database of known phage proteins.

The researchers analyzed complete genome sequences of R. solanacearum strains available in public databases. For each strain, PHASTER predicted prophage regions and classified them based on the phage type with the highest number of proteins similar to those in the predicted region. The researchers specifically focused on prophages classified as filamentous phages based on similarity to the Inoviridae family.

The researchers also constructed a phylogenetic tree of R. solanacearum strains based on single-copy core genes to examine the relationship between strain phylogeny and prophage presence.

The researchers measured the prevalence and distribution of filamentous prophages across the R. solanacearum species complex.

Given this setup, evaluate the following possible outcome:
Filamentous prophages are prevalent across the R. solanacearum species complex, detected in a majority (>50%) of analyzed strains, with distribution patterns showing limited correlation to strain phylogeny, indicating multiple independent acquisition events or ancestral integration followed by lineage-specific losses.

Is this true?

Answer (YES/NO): NO